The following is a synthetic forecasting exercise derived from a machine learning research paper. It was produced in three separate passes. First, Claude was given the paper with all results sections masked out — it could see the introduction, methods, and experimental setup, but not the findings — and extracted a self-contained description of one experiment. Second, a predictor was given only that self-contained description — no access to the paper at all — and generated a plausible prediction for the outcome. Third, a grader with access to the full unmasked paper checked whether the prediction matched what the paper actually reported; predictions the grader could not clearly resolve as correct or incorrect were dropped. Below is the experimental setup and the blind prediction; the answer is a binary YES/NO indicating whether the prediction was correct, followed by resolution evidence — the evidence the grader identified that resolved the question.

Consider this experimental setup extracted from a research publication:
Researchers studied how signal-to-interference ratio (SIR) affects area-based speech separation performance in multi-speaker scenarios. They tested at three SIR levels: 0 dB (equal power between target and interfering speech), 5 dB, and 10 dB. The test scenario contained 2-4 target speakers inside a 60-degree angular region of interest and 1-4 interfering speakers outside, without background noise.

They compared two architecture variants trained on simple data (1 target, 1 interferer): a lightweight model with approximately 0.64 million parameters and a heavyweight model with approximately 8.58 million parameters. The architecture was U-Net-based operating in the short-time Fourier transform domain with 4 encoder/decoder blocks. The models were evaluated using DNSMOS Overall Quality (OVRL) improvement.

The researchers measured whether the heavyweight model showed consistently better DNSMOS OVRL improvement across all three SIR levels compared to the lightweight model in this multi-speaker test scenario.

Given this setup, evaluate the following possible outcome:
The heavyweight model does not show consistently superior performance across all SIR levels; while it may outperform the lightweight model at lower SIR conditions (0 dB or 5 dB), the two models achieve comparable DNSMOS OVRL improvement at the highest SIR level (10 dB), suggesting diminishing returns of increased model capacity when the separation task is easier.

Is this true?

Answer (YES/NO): NO